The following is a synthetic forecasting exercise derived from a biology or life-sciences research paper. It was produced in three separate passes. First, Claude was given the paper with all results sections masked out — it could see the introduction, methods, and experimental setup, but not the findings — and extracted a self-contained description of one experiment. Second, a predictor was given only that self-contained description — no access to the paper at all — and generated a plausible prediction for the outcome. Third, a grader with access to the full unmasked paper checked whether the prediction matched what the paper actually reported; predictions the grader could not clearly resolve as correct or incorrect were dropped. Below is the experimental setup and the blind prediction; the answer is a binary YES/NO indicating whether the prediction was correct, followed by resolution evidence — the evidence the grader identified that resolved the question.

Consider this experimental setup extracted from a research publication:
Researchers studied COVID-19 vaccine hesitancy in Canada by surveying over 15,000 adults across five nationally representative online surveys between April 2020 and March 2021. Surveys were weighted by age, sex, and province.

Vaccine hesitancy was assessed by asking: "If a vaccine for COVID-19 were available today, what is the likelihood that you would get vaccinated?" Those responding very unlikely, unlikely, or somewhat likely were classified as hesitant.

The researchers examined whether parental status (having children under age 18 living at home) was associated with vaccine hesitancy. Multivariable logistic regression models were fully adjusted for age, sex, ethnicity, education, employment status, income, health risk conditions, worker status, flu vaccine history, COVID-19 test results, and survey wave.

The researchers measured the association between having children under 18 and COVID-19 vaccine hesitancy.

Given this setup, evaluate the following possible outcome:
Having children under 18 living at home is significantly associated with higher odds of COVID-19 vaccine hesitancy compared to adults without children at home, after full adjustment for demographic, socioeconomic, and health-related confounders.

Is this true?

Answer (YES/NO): YES